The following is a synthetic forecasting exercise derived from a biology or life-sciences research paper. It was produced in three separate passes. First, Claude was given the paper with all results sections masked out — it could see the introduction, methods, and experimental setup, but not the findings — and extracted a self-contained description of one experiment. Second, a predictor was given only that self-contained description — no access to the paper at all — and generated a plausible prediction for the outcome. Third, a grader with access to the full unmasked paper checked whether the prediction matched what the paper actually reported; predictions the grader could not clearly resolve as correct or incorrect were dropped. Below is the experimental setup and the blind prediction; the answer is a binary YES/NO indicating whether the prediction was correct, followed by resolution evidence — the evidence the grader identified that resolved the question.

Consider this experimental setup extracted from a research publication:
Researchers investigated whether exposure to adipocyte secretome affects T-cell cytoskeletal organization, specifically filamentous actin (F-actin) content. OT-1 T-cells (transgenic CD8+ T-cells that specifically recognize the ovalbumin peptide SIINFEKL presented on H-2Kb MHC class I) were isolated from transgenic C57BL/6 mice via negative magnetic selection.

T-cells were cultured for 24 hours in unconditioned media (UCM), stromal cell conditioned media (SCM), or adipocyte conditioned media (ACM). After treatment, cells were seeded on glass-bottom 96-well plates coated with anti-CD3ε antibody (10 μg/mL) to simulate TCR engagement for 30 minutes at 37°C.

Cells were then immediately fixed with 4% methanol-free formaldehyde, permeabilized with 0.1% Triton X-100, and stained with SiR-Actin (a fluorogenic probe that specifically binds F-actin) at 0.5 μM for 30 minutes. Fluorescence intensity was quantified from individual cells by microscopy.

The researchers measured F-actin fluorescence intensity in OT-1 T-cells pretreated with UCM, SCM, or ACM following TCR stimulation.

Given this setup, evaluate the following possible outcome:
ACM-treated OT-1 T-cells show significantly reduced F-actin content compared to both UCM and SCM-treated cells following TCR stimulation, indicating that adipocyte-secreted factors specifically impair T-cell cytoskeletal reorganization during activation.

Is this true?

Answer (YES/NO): YES